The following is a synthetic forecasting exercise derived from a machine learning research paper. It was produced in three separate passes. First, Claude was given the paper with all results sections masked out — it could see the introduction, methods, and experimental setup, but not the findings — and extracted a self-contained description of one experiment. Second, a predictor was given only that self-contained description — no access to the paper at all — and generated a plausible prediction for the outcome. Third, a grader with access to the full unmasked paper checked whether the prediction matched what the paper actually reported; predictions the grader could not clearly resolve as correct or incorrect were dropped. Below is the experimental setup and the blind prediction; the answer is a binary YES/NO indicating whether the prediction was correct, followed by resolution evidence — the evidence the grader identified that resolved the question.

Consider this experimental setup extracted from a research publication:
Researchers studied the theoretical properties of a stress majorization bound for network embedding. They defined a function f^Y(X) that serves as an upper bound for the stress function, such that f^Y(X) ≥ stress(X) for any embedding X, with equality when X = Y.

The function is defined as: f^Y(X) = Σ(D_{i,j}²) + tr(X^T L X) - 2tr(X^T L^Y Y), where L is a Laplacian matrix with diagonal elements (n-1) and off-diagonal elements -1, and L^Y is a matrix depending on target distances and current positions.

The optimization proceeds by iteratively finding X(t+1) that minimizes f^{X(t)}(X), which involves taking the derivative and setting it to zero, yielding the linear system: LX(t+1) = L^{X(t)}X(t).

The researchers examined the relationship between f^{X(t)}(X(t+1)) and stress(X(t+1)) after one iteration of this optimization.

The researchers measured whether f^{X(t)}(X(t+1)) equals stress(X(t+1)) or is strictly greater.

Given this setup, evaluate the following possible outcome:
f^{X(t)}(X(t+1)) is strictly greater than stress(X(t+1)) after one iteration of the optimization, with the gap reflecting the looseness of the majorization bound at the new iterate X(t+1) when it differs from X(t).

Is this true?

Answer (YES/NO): YES